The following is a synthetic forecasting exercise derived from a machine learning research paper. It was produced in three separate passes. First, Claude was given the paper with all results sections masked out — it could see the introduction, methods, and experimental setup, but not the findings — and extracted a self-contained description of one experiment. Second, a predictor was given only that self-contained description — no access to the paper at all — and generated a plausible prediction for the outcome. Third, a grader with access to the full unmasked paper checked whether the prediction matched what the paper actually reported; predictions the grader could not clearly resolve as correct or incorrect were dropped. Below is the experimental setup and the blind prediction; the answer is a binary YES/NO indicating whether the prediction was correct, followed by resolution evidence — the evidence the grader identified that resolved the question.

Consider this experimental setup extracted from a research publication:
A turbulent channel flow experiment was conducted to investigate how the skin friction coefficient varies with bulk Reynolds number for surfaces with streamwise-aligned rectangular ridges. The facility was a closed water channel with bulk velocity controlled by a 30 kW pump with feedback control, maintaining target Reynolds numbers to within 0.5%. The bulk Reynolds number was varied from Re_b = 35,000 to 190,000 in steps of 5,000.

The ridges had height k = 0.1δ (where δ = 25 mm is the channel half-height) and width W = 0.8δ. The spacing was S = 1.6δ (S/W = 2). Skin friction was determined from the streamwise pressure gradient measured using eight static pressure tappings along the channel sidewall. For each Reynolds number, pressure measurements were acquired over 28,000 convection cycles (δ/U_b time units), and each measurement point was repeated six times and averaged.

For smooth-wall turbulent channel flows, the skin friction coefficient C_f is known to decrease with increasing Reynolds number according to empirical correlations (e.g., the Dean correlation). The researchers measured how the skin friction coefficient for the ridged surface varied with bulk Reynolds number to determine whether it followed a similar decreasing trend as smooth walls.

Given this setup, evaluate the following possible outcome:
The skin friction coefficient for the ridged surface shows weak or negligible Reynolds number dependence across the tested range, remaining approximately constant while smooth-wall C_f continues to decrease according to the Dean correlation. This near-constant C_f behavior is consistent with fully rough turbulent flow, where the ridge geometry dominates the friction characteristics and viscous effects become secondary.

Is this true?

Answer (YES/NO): NO